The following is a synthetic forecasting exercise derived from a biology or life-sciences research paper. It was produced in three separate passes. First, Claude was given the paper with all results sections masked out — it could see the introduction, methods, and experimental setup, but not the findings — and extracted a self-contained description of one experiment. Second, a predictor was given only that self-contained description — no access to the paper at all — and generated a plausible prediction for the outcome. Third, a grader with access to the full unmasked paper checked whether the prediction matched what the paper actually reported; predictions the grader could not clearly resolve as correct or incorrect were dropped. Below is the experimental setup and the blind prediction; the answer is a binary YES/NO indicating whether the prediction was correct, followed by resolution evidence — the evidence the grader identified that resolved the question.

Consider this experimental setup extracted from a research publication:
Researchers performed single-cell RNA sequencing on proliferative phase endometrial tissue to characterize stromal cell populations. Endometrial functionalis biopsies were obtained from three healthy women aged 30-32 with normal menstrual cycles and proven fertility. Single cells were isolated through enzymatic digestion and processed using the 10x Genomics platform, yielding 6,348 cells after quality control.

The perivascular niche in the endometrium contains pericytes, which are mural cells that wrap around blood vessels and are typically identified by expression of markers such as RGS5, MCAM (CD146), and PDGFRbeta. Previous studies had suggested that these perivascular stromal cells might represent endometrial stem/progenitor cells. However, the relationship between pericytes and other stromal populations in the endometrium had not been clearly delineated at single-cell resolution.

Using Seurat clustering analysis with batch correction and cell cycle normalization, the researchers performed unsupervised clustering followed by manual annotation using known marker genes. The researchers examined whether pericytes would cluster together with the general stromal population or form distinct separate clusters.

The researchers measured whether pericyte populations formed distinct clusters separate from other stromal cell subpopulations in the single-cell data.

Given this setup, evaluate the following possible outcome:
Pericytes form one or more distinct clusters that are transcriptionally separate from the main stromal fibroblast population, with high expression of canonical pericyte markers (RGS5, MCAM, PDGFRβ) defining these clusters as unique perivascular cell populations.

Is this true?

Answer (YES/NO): YES